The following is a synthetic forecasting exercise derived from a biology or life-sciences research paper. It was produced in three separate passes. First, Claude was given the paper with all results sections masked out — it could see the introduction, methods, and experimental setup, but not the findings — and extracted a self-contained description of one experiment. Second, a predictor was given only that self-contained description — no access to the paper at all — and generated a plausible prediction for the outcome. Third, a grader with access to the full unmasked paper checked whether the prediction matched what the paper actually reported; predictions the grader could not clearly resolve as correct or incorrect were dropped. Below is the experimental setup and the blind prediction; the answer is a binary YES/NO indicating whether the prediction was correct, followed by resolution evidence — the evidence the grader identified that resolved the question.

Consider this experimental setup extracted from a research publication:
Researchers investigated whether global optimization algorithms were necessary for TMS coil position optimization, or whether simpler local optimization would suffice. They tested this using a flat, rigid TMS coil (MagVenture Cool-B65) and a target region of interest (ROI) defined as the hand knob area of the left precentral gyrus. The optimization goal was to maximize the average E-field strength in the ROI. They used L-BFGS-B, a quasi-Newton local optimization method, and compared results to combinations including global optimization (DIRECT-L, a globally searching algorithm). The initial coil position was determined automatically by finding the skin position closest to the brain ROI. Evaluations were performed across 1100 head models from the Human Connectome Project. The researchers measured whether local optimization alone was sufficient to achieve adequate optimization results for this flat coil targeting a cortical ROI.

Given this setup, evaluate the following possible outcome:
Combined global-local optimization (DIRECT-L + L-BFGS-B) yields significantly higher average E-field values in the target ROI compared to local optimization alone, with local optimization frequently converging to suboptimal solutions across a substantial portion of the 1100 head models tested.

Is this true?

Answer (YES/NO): NO